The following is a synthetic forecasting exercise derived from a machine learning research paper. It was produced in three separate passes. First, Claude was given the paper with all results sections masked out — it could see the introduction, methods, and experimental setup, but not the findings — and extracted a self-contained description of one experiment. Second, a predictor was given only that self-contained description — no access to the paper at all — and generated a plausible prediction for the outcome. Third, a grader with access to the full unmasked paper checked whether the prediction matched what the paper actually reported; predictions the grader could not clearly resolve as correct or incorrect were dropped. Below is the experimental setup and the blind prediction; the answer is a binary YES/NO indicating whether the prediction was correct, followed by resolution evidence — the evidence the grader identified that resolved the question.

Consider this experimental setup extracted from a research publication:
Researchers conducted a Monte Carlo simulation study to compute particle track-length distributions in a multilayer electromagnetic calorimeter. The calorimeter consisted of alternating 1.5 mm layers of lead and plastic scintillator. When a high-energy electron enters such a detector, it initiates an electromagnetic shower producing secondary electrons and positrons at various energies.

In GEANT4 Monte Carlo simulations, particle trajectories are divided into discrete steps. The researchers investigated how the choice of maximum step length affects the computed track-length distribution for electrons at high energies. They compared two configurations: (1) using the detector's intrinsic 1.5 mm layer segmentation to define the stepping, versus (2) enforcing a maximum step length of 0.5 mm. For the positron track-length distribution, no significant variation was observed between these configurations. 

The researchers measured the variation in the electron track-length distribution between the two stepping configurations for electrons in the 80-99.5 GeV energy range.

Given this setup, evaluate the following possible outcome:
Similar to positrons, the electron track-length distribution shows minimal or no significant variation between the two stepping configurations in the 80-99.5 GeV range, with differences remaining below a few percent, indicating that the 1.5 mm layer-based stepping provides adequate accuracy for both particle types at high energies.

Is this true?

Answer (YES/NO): NO